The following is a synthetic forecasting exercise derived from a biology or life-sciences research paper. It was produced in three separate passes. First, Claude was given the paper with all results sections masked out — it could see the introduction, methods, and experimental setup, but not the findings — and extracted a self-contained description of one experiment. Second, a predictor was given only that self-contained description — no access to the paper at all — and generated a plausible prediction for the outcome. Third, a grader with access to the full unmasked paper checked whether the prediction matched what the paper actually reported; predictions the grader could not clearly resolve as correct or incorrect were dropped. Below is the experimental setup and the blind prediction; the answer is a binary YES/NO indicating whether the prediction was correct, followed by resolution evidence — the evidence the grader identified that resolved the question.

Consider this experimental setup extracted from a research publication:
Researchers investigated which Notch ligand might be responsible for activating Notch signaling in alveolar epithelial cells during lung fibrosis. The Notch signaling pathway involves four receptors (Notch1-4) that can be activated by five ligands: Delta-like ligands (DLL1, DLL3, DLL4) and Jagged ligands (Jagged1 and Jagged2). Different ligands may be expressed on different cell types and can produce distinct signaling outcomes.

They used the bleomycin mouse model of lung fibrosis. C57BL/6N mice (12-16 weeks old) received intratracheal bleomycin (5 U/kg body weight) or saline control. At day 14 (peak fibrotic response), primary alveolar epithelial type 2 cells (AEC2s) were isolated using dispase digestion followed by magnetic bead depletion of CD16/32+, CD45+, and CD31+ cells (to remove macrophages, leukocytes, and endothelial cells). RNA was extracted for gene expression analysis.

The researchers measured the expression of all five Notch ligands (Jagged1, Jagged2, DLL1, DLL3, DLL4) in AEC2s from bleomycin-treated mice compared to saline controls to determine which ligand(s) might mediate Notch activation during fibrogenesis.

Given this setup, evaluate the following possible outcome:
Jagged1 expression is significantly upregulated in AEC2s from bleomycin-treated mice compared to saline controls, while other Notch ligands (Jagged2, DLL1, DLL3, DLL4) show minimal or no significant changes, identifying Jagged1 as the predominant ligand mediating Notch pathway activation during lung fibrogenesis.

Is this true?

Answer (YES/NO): NO